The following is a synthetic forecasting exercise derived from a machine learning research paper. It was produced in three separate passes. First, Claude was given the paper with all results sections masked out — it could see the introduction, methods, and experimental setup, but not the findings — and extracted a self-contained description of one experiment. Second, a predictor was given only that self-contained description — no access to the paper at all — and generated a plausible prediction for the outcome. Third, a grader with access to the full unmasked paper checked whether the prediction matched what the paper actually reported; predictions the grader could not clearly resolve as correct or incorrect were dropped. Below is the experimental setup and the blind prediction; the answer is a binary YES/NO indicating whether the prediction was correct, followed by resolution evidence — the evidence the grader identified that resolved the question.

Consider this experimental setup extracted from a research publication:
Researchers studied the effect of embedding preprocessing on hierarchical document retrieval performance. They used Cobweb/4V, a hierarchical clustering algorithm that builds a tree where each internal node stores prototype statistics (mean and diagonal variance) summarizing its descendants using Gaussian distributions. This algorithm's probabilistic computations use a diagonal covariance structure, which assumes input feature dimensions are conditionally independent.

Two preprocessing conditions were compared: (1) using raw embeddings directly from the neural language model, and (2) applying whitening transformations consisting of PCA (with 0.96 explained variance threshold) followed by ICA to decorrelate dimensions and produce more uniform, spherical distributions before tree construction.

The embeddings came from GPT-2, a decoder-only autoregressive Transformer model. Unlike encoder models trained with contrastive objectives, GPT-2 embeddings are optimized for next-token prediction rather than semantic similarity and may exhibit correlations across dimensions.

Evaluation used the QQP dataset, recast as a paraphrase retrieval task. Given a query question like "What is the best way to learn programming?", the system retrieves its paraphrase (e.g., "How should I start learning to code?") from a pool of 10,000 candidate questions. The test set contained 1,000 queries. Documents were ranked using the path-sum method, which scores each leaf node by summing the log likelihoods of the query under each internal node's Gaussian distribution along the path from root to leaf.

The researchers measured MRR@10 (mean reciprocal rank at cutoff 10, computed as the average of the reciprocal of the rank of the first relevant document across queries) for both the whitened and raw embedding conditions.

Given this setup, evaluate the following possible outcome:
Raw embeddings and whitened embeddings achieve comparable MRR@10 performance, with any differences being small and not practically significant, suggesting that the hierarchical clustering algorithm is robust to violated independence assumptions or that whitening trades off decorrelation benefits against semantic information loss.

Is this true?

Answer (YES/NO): NO